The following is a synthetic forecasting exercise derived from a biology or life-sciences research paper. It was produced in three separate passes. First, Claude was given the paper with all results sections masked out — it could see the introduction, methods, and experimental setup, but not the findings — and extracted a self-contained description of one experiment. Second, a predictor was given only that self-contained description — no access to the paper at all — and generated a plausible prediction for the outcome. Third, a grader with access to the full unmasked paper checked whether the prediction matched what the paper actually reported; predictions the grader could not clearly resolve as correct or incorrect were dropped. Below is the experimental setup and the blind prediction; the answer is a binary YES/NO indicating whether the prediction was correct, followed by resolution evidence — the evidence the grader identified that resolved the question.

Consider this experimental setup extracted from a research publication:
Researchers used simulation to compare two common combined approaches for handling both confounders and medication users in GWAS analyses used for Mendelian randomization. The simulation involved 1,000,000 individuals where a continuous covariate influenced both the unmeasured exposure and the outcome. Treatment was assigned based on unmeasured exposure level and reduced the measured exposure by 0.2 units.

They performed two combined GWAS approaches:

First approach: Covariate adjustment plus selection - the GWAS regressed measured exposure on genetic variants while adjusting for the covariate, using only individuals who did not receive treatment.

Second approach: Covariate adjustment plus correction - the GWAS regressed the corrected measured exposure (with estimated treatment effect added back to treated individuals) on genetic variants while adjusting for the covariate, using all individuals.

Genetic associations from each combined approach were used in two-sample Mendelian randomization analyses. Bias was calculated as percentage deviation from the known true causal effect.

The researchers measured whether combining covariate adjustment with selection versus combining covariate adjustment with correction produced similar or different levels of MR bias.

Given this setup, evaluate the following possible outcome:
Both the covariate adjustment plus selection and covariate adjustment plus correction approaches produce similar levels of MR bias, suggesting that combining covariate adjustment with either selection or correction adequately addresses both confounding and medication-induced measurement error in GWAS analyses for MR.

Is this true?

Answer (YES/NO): NO